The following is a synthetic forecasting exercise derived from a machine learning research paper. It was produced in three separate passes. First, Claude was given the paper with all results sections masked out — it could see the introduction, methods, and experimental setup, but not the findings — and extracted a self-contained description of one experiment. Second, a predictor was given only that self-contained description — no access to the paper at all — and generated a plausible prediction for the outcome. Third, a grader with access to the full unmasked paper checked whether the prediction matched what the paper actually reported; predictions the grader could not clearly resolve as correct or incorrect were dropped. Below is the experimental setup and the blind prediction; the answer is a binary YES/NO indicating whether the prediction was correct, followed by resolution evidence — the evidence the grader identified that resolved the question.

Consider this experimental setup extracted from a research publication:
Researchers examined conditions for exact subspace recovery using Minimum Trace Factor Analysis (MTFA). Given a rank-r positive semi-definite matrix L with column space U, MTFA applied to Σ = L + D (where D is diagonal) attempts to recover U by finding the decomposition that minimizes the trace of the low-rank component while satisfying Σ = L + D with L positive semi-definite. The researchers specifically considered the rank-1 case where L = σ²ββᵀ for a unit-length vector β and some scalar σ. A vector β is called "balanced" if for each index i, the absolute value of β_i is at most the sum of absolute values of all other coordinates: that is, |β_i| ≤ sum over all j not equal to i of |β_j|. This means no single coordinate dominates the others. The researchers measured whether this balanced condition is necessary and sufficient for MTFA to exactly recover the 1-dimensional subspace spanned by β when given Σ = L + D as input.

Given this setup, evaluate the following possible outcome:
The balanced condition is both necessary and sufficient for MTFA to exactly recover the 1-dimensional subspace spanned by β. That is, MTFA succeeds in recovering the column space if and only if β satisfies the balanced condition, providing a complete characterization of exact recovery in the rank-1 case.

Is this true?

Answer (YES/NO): YES